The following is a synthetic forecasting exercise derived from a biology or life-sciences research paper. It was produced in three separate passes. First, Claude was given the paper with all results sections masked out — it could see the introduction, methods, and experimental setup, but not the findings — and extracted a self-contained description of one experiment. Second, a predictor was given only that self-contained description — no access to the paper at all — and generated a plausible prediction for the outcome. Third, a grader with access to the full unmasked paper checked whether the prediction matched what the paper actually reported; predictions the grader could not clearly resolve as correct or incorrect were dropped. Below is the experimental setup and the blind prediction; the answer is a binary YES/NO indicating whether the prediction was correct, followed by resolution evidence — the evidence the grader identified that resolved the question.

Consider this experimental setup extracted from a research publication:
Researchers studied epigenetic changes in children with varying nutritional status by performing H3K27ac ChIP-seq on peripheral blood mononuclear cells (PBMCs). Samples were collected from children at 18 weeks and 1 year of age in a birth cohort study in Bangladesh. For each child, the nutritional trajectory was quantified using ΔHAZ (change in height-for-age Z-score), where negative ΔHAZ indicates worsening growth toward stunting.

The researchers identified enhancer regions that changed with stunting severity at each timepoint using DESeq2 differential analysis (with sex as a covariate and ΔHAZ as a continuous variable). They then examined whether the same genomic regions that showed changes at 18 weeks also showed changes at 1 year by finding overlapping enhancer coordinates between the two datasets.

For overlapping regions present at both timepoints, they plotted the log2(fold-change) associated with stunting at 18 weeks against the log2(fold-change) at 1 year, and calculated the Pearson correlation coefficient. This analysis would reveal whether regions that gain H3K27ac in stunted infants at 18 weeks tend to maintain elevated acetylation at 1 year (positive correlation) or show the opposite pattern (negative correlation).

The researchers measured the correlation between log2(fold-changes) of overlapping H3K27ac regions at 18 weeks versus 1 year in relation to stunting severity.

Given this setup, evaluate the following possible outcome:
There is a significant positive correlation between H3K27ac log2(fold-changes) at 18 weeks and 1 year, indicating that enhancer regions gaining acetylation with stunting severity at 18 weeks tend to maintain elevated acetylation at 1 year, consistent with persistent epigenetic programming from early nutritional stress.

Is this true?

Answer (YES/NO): NO